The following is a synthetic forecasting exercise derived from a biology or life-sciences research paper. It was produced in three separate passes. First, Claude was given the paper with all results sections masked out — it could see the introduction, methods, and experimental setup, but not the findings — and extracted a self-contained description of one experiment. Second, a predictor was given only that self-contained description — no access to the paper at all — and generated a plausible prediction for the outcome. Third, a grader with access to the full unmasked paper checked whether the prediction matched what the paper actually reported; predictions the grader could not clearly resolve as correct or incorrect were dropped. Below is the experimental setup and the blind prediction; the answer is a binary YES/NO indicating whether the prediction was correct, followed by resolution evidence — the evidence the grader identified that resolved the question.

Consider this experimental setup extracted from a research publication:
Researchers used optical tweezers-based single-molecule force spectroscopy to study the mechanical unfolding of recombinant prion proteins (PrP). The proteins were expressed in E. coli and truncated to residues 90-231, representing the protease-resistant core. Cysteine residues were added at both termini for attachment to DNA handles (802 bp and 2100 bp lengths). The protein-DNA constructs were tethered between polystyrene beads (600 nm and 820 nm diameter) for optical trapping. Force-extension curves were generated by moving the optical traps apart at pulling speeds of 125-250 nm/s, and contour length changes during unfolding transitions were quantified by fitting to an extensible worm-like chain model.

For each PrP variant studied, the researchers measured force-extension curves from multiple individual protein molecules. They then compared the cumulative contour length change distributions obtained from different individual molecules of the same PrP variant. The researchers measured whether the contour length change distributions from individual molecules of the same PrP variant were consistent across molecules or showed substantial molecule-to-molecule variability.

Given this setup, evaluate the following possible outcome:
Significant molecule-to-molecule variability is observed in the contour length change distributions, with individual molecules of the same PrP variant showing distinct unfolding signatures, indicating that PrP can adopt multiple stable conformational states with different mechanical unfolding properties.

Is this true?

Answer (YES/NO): NO